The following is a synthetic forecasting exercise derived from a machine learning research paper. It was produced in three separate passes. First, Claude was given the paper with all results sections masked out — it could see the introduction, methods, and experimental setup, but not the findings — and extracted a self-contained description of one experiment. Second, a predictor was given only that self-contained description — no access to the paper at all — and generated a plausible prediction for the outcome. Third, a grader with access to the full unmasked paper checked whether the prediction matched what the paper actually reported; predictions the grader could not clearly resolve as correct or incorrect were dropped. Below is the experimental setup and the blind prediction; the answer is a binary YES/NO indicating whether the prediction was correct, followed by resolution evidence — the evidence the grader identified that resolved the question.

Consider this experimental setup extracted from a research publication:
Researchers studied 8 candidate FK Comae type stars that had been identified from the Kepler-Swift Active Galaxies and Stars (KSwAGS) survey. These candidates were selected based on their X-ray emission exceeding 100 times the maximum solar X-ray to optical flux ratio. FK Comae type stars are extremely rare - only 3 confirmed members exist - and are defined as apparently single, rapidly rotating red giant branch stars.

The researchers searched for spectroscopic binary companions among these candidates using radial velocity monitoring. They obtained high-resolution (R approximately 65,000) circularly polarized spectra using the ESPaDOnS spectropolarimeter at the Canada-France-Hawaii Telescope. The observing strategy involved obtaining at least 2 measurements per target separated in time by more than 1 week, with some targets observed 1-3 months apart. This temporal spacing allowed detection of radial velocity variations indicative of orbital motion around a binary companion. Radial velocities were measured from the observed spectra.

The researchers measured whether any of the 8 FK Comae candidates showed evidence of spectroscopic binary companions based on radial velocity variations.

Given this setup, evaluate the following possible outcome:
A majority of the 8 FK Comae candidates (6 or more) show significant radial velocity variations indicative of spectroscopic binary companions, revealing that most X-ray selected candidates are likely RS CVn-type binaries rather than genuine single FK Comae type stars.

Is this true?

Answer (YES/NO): NO